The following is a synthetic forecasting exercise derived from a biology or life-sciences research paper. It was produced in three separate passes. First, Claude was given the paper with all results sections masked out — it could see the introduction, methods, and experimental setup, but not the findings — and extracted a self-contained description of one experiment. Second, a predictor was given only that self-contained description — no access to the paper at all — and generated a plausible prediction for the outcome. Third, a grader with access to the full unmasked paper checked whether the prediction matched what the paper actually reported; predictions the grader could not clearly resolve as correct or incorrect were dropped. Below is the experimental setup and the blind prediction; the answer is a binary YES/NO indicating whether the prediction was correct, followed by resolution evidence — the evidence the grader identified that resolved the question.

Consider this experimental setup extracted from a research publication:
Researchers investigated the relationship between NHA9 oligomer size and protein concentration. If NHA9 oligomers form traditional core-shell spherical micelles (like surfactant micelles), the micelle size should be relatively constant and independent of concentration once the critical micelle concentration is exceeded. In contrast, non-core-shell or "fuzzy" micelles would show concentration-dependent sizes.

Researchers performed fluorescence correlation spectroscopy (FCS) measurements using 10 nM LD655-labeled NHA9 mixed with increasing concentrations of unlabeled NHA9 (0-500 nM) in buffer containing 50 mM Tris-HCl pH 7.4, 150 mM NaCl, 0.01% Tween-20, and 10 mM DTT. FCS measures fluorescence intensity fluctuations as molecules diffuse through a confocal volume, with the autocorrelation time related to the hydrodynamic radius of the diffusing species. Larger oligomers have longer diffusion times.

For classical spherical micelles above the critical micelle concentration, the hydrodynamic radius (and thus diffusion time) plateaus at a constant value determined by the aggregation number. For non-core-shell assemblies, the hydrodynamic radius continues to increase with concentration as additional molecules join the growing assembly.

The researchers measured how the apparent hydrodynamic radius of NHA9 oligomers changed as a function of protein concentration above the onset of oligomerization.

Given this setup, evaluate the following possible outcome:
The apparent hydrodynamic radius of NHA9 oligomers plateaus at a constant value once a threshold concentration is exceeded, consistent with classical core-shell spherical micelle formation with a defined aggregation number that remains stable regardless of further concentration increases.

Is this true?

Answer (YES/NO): NO